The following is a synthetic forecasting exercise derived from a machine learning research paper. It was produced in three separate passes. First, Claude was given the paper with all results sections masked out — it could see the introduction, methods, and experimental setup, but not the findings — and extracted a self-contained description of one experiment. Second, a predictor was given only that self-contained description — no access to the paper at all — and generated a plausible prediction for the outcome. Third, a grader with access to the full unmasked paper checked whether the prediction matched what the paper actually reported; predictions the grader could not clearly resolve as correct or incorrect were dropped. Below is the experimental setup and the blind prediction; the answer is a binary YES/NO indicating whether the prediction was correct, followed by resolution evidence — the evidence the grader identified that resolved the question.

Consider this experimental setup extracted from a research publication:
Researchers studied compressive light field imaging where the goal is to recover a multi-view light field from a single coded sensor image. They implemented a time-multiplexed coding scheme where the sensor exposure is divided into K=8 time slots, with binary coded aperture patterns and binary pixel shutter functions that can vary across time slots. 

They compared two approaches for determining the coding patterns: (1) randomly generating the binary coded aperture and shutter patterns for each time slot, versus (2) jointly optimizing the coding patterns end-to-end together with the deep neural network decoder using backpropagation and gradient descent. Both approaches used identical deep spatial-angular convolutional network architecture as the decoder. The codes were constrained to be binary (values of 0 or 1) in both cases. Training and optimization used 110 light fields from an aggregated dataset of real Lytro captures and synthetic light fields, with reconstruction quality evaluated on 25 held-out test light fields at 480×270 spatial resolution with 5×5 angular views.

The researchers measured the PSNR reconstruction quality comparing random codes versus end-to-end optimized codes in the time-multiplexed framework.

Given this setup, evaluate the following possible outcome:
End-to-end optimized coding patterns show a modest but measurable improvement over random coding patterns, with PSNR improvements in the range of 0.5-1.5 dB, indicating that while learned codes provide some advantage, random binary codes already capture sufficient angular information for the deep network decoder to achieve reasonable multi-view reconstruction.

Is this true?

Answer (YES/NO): YES